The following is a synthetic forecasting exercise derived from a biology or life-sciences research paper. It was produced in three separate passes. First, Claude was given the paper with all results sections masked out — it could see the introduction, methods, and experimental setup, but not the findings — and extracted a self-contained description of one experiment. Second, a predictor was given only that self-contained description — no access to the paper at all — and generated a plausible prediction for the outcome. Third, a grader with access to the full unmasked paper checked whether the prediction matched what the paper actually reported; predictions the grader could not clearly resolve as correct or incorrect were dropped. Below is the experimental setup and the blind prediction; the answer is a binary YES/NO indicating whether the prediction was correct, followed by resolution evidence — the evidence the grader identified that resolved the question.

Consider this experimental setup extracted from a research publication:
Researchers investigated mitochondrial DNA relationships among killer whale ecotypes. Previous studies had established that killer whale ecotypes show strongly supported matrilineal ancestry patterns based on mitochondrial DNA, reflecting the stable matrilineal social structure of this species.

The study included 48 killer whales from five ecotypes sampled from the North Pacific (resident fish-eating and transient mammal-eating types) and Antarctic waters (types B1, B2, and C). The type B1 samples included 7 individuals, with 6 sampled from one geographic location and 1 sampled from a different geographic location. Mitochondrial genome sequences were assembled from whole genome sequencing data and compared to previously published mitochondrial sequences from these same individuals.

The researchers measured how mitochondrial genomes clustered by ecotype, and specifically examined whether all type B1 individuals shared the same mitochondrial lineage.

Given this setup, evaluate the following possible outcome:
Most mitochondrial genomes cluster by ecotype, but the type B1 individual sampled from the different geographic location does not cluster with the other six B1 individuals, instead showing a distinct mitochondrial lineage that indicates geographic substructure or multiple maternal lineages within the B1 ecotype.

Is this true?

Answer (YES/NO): YES